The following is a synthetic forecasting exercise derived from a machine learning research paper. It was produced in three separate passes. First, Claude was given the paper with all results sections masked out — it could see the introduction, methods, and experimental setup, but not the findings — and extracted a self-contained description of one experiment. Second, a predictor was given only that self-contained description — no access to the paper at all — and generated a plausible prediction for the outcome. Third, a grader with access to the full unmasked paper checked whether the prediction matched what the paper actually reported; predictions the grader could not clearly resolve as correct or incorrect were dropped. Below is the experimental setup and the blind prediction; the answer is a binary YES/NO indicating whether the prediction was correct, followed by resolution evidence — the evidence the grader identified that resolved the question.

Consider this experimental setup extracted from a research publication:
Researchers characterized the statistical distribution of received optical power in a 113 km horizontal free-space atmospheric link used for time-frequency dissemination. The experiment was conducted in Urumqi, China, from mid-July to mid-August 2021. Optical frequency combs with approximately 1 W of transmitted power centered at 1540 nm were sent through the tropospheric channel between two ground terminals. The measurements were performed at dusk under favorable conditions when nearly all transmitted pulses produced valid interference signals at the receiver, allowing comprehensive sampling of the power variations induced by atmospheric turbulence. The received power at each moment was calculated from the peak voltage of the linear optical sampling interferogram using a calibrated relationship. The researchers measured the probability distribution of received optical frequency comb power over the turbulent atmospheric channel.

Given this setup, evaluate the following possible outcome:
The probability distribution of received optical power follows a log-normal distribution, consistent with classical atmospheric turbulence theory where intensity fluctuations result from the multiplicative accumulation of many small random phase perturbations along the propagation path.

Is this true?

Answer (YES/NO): YES